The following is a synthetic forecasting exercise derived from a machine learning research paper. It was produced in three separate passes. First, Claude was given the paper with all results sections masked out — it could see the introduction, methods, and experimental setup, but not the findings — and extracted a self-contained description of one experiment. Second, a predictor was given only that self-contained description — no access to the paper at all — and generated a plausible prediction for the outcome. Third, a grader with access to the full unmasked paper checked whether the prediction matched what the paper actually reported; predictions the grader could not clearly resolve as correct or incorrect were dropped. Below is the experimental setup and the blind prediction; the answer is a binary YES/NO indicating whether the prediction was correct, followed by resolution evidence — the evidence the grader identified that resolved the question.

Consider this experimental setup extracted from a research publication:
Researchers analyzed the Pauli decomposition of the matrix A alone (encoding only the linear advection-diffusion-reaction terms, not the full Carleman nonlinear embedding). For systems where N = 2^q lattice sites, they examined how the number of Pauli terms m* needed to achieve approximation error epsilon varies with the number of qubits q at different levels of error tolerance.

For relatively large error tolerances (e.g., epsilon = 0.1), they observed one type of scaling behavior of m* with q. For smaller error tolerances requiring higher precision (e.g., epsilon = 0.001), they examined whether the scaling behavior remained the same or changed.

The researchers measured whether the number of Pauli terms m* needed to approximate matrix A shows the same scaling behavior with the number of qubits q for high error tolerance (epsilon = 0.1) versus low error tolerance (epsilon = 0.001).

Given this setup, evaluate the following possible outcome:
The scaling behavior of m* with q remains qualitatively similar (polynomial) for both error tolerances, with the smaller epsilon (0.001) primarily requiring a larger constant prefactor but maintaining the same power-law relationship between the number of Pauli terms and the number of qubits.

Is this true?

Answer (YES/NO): NO